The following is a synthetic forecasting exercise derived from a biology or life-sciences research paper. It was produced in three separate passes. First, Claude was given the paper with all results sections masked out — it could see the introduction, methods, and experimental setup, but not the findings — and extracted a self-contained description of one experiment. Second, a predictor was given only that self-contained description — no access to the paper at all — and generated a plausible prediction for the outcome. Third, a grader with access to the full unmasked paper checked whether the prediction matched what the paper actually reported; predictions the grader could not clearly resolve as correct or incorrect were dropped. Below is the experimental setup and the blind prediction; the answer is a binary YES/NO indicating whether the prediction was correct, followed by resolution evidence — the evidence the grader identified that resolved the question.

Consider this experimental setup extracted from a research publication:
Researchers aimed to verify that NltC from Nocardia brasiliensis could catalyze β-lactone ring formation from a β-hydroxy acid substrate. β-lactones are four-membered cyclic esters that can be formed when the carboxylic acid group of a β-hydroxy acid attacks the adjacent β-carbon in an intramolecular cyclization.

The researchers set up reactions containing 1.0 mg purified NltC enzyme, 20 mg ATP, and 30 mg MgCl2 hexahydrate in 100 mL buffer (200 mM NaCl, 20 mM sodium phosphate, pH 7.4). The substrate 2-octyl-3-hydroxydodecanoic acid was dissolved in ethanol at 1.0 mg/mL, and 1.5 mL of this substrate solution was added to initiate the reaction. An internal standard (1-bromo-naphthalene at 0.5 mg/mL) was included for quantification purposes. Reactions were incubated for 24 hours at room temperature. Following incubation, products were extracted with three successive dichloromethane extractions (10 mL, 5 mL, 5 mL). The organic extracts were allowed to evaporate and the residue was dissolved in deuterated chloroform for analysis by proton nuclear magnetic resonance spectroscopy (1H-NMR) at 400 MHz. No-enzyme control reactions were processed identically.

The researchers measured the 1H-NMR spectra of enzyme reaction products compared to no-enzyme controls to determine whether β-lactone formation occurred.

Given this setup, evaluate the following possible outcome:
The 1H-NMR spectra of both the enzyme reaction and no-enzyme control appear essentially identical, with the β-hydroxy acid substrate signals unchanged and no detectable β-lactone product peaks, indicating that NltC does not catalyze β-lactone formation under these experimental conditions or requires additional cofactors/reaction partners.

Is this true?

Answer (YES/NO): NO